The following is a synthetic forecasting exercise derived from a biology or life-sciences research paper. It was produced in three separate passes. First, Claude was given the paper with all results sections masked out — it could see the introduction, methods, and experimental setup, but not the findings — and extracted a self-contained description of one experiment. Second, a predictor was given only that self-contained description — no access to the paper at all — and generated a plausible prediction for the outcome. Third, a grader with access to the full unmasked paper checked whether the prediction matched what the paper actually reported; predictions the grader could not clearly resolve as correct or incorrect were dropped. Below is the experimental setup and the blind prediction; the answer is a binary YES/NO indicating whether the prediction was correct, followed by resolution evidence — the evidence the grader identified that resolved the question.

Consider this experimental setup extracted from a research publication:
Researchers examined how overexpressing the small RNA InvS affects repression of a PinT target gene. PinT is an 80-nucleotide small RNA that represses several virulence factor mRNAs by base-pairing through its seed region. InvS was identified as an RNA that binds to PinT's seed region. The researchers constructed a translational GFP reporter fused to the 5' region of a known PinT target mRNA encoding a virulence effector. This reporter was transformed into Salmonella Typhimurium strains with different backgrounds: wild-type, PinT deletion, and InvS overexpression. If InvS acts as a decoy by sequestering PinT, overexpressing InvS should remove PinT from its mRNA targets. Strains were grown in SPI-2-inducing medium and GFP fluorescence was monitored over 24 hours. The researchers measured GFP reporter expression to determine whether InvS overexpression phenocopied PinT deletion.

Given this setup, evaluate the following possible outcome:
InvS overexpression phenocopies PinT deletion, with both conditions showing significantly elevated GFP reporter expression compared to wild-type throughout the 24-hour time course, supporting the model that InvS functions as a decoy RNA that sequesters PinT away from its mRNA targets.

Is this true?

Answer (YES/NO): YES